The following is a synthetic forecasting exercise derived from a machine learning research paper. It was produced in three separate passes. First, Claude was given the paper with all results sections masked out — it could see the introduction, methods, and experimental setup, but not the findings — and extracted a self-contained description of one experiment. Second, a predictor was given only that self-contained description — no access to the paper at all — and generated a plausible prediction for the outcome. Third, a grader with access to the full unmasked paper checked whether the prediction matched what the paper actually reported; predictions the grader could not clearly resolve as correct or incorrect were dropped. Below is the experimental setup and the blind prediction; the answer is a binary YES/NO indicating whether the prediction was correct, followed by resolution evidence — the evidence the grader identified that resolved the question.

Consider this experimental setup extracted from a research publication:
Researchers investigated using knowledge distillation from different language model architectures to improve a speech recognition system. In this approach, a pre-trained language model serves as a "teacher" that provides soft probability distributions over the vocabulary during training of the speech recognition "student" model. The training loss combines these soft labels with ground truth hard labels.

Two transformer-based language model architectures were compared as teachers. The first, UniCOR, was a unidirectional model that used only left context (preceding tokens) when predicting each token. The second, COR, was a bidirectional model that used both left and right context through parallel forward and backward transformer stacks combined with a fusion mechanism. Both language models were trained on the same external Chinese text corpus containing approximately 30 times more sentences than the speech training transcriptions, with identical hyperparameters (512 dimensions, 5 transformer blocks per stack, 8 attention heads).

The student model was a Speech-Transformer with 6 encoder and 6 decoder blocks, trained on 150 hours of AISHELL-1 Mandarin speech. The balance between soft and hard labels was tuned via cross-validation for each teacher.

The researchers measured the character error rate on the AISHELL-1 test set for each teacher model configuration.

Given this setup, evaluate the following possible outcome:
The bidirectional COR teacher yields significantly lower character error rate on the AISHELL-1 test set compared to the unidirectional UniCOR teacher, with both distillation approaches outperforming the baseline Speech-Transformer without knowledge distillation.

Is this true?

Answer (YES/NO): YES